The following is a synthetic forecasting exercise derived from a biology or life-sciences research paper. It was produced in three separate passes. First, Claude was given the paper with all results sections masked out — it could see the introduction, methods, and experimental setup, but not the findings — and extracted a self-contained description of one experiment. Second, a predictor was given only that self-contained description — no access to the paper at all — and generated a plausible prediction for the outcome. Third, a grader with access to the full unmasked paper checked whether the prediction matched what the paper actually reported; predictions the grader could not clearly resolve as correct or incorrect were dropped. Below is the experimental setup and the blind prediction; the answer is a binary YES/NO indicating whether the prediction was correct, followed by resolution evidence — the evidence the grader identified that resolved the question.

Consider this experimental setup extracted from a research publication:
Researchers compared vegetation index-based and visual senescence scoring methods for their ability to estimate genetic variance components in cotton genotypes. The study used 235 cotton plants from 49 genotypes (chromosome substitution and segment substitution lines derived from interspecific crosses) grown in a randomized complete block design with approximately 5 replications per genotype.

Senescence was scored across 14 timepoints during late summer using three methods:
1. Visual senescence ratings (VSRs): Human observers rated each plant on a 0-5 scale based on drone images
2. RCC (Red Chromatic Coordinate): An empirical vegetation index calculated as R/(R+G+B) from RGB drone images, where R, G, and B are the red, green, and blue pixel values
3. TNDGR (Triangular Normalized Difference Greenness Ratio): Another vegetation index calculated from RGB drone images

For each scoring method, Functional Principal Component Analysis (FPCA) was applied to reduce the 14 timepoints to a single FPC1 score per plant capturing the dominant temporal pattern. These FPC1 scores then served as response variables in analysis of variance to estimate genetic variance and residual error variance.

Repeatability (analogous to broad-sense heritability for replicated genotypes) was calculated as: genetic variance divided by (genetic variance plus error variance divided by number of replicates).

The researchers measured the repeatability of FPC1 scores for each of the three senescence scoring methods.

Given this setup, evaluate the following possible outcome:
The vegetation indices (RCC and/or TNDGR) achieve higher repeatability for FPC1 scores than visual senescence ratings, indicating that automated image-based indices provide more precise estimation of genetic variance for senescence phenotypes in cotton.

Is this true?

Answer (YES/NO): YES